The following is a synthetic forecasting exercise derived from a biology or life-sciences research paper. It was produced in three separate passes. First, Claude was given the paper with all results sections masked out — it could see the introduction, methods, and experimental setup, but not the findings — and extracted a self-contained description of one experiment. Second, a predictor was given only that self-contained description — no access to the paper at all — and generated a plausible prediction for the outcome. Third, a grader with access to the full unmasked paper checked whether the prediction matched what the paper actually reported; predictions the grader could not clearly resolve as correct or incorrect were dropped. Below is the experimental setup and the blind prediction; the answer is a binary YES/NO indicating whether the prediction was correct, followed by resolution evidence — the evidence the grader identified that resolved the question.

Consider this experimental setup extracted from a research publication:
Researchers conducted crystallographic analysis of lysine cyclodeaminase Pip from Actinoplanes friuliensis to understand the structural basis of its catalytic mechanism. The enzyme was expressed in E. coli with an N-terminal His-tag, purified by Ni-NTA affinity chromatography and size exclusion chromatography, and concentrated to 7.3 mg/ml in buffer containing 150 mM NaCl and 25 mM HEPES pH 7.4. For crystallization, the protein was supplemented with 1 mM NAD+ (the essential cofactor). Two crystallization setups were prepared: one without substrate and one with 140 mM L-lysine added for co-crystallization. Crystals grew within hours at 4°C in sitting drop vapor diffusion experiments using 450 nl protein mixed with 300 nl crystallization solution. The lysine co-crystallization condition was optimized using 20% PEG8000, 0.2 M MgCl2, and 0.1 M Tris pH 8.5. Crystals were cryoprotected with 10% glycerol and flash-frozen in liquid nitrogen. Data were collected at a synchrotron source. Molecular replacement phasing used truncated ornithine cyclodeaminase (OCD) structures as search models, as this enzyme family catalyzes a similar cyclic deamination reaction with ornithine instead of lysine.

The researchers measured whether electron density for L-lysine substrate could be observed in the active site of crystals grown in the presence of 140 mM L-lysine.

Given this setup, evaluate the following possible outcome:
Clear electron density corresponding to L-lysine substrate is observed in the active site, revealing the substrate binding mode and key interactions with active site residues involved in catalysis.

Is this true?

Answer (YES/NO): YES